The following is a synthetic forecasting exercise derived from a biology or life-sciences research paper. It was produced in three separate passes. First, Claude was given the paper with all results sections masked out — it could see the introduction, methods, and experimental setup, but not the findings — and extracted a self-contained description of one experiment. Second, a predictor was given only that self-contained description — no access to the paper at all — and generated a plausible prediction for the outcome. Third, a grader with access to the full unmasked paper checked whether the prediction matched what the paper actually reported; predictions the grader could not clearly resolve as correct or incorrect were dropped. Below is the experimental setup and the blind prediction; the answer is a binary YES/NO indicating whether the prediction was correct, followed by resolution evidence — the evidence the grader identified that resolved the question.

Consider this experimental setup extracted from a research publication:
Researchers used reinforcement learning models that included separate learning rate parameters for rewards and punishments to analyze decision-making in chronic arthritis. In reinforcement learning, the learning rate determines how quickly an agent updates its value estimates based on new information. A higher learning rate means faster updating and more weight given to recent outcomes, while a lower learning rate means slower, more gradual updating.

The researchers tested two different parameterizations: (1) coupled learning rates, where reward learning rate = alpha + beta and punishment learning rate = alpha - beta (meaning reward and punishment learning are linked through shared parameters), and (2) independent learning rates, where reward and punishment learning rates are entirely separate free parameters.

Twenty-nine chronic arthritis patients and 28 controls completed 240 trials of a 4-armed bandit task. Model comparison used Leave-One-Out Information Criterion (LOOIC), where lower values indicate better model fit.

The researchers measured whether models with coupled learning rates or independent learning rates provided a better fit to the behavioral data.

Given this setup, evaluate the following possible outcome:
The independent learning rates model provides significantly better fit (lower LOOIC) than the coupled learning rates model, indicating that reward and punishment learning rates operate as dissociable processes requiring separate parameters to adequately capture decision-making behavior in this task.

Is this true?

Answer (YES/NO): NO